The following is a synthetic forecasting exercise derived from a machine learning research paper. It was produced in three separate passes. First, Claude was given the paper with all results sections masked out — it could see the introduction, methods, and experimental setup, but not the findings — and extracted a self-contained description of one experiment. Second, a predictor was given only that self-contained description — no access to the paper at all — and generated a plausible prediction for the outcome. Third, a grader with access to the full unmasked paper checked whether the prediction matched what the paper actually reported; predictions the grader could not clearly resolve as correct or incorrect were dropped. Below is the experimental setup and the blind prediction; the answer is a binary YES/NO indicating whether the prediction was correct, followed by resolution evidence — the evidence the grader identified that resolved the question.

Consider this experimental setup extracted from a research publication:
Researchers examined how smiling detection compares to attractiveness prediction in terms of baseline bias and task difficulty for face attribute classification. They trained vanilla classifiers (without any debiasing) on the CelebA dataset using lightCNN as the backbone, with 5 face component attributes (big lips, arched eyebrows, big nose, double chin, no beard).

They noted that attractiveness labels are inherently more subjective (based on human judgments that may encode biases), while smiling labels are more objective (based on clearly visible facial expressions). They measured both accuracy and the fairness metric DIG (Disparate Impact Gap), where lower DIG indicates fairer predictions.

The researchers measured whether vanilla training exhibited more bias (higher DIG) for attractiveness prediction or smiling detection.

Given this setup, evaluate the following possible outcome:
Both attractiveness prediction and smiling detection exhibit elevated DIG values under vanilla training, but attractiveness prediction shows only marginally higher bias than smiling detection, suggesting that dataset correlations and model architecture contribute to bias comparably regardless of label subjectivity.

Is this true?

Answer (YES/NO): NO